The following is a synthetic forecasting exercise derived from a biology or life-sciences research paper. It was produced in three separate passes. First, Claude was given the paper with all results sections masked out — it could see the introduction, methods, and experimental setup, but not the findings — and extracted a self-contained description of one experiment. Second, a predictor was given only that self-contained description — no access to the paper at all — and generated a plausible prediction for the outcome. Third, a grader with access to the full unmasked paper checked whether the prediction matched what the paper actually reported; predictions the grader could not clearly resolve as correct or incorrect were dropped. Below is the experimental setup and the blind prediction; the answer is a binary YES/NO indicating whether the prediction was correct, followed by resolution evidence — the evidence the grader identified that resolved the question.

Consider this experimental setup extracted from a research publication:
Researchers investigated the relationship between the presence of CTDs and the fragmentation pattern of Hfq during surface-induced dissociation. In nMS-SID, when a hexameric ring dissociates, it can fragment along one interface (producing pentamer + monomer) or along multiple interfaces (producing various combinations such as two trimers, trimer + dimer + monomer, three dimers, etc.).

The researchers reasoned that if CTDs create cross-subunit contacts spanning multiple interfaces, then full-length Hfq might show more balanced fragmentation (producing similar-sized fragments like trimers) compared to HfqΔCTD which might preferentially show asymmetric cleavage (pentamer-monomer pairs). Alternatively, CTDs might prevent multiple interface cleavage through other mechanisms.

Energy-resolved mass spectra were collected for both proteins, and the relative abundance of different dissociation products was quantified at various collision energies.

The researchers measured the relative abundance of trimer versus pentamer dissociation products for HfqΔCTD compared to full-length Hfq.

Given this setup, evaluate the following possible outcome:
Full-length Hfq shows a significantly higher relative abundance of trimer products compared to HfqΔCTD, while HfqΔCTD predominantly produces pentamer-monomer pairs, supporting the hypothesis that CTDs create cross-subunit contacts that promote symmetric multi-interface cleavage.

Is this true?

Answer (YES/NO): NO